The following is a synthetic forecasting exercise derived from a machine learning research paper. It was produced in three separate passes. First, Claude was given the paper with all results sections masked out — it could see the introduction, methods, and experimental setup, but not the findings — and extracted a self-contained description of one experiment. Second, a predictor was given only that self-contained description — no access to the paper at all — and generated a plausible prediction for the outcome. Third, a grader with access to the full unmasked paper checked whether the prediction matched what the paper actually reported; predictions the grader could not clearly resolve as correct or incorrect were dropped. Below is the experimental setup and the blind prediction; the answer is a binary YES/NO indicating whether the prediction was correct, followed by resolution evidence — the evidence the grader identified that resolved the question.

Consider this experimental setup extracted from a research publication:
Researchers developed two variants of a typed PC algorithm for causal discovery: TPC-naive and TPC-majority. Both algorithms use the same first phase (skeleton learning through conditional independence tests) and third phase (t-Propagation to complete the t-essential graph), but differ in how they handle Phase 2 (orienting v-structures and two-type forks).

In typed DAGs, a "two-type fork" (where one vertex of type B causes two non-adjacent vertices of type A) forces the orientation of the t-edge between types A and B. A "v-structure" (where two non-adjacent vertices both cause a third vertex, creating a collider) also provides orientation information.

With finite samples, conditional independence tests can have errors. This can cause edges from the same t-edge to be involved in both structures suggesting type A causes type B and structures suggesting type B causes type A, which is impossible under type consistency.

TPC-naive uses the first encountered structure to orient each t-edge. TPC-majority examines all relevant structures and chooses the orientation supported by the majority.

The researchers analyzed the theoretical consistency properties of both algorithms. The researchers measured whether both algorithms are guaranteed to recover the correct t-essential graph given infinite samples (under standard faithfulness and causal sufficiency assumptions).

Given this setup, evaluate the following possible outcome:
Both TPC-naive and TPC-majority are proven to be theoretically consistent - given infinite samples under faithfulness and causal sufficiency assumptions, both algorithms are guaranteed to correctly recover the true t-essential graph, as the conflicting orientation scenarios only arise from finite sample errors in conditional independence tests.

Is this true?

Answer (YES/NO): YES